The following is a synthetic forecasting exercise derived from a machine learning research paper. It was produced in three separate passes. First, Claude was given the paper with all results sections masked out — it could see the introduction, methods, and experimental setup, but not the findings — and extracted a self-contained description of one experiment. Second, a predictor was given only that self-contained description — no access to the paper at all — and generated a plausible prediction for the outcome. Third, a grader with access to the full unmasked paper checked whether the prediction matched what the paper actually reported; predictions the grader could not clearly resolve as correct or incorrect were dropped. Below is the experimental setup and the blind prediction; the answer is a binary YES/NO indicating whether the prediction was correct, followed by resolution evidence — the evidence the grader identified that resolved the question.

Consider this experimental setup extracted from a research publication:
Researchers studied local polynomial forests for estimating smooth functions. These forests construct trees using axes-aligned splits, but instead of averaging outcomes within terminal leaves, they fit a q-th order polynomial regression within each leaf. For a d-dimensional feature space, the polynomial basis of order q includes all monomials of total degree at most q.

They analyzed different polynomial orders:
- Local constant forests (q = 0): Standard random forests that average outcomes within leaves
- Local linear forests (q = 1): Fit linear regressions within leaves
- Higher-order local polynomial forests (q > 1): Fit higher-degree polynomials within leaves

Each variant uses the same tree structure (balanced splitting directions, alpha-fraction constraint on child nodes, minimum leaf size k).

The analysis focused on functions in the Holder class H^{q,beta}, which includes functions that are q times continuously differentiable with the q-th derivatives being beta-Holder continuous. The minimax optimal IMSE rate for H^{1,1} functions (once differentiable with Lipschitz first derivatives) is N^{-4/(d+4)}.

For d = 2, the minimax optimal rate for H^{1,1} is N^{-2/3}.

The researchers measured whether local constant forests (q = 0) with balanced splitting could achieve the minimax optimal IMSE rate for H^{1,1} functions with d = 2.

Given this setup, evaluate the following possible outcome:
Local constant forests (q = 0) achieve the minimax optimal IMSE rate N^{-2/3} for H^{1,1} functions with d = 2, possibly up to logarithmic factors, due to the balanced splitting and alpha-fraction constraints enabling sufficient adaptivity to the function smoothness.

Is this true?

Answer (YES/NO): NO